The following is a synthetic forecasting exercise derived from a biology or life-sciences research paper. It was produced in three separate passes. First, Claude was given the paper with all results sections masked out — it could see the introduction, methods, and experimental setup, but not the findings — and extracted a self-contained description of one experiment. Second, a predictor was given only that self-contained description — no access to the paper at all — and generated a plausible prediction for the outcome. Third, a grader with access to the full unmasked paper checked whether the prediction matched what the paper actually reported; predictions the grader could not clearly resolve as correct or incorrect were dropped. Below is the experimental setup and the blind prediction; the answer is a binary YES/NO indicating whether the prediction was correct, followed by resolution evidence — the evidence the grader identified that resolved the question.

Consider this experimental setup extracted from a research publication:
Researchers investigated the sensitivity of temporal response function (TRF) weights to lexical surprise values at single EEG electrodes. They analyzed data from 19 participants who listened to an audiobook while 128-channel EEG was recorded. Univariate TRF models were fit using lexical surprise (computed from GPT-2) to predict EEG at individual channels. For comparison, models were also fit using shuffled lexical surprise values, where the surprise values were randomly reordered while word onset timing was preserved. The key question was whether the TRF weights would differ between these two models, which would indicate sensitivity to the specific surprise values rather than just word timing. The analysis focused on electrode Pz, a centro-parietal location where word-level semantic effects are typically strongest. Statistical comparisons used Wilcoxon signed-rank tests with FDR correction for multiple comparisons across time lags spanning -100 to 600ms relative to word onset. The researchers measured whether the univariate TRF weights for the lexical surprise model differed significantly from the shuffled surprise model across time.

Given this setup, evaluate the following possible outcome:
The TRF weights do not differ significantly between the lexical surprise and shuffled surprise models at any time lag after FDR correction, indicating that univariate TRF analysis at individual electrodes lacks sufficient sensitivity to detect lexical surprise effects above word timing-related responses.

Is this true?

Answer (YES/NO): NO